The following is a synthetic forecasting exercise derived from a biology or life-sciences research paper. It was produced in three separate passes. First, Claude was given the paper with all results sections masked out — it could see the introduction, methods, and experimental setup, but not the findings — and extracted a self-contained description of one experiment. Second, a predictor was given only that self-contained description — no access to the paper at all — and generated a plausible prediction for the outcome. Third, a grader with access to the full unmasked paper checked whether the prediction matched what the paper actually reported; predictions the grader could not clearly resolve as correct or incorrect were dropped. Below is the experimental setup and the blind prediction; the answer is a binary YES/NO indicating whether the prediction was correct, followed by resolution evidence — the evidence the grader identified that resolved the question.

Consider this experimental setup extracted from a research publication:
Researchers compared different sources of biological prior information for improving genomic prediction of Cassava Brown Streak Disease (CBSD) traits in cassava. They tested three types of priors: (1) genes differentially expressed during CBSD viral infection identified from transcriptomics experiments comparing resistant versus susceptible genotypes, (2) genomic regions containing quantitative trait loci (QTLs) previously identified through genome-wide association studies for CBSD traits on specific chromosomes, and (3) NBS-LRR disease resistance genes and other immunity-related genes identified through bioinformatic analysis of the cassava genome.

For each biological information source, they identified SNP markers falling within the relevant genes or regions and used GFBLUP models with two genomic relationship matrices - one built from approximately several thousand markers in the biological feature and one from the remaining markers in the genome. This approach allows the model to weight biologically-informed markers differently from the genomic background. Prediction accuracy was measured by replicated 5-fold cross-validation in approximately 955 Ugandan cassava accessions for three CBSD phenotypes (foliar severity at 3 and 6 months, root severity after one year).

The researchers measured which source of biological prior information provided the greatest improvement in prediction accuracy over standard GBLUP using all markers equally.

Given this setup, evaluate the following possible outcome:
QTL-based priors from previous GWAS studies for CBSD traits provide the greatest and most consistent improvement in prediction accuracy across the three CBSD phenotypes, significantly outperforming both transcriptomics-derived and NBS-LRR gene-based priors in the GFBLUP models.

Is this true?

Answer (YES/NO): NO